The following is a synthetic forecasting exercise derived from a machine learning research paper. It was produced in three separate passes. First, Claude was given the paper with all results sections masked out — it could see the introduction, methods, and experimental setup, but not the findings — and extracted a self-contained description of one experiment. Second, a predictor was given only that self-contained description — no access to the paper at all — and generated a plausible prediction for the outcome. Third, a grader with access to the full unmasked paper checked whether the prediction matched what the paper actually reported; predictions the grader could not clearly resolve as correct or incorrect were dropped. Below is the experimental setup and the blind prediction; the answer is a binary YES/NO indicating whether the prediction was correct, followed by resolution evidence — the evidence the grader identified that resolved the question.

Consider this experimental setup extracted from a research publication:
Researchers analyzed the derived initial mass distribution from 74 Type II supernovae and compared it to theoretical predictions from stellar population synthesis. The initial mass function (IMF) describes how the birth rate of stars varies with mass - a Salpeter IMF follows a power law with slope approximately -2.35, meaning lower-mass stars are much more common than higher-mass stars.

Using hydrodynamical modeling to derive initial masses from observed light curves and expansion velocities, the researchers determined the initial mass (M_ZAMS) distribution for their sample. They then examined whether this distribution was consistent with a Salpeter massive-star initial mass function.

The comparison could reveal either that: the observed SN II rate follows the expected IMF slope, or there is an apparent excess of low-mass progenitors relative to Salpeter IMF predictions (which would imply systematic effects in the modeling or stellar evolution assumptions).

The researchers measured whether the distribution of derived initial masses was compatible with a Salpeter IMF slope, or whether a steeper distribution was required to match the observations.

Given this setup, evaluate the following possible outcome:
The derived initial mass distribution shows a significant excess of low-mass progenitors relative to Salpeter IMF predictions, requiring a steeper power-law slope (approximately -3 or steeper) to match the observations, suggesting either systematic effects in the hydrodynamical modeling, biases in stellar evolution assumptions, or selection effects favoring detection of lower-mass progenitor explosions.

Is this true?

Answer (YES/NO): YES